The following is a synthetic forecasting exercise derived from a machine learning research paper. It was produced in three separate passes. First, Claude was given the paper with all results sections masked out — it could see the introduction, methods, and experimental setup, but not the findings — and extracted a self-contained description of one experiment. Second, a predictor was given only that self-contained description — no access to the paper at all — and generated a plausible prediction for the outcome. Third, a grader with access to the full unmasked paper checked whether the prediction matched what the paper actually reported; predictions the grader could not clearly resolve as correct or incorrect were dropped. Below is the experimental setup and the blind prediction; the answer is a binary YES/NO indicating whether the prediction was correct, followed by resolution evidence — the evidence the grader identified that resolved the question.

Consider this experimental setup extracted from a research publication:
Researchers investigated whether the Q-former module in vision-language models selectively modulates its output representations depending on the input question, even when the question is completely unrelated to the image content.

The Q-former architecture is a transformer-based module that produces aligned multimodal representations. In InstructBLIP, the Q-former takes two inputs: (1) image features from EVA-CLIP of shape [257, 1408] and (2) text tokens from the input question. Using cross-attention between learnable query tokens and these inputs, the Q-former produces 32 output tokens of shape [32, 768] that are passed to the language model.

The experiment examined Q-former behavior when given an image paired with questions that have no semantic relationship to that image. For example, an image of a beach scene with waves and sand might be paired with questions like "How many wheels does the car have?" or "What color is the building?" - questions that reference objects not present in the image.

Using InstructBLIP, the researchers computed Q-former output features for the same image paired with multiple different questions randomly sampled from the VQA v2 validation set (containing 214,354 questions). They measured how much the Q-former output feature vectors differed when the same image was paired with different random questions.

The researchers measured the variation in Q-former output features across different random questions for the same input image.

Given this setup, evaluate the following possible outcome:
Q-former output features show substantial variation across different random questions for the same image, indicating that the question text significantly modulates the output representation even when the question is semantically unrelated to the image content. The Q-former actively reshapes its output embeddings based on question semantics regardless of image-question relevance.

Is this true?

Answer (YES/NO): YES